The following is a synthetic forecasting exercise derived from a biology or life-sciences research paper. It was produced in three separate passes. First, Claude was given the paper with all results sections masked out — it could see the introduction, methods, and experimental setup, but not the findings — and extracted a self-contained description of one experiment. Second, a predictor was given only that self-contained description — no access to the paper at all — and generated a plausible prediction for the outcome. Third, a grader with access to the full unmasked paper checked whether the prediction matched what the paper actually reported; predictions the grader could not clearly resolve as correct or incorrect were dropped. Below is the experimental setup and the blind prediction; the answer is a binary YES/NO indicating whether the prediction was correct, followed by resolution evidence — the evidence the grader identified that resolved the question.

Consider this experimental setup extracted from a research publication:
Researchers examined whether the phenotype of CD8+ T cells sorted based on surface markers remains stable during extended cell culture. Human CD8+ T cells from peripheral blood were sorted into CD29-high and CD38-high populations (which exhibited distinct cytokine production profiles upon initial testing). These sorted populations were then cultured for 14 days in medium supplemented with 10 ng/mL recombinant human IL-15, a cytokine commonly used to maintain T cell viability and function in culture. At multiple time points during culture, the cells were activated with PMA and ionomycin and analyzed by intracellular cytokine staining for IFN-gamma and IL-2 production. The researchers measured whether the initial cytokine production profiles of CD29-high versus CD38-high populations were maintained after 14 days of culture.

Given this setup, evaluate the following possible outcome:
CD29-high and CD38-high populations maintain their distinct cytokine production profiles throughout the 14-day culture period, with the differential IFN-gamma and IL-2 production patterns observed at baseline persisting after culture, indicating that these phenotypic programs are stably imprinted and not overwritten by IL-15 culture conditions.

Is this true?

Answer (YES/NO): YES